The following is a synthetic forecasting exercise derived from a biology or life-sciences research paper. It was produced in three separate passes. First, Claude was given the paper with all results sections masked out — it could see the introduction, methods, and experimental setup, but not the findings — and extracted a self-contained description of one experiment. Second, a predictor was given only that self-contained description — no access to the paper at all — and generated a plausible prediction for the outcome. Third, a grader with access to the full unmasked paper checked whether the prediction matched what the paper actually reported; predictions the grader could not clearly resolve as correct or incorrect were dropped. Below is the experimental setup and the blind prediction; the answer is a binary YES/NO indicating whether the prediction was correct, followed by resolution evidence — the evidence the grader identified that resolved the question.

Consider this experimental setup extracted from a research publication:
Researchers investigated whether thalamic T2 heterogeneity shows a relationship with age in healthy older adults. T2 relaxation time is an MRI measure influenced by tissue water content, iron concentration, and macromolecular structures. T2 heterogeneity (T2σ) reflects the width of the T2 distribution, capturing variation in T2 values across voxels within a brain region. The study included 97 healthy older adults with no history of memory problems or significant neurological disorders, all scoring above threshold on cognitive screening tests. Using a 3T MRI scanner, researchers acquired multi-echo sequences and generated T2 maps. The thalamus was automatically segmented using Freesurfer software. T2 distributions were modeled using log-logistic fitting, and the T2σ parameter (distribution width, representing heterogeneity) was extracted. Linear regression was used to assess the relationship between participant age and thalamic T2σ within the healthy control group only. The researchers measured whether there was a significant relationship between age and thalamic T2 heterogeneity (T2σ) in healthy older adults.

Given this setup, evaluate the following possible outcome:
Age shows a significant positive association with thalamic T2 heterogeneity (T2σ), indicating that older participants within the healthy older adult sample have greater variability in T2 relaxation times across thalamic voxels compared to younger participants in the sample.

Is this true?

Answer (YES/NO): YES